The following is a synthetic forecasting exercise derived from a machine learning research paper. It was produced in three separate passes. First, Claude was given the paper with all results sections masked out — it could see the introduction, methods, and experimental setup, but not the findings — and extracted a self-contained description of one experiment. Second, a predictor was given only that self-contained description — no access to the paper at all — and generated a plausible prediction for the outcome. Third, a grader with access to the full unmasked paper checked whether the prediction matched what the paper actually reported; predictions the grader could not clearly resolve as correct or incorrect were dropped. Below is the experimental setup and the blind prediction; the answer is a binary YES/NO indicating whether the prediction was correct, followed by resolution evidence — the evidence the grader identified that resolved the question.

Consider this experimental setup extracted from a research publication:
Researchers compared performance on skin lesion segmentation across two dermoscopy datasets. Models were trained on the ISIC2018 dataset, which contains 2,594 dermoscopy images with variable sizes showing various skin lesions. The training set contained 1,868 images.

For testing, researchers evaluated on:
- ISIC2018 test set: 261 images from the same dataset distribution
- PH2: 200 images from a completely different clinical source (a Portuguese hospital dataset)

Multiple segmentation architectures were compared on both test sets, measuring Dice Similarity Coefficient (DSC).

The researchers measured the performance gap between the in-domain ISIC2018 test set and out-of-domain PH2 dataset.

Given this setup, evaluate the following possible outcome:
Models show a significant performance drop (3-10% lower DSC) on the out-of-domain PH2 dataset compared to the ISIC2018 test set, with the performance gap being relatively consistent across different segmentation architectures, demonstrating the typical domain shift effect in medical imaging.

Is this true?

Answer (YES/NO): NO